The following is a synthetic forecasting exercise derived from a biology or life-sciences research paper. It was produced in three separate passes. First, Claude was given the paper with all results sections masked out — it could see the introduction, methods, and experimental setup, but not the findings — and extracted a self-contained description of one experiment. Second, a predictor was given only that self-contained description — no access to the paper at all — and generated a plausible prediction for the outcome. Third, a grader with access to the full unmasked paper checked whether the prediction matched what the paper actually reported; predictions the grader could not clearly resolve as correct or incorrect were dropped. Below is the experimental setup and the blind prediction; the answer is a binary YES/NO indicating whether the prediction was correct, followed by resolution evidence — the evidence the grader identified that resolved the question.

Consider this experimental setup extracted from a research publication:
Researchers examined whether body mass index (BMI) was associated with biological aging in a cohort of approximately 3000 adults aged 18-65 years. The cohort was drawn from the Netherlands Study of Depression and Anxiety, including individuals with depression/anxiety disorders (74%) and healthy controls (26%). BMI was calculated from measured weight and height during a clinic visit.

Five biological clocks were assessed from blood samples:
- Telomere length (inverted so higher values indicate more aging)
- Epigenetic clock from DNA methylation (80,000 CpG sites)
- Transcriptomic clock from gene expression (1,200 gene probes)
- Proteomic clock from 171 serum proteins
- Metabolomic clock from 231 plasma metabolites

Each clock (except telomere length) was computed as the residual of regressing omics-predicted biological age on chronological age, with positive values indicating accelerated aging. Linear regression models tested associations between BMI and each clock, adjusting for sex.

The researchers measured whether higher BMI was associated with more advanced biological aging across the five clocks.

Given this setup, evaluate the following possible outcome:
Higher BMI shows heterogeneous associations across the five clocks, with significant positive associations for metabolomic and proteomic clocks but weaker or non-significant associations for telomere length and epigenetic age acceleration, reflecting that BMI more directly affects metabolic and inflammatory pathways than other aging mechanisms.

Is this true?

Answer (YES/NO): NO